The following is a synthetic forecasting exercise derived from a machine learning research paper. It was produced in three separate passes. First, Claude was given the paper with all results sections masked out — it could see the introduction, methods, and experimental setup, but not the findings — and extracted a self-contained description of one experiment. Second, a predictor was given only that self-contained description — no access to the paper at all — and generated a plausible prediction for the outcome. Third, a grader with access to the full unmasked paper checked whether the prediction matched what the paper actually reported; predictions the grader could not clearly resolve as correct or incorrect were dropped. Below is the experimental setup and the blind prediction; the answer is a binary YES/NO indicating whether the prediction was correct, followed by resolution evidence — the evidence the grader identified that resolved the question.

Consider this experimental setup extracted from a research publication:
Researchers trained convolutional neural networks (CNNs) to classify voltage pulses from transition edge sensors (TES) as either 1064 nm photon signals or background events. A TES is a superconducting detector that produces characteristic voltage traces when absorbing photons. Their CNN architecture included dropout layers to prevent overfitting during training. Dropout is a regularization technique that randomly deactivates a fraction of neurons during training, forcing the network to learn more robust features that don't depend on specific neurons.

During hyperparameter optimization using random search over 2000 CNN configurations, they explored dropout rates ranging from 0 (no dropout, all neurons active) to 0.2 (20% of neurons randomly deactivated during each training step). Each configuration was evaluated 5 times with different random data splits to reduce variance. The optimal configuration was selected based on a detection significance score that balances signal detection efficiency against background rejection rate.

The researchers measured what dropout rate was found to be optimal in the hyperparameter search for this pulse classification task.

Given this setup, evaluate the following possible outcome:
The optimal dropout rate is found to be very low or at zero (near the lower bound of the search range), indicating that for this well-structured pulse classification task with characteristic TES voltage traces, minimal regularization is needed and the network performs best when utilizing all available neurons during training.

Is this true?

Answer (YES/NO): NO